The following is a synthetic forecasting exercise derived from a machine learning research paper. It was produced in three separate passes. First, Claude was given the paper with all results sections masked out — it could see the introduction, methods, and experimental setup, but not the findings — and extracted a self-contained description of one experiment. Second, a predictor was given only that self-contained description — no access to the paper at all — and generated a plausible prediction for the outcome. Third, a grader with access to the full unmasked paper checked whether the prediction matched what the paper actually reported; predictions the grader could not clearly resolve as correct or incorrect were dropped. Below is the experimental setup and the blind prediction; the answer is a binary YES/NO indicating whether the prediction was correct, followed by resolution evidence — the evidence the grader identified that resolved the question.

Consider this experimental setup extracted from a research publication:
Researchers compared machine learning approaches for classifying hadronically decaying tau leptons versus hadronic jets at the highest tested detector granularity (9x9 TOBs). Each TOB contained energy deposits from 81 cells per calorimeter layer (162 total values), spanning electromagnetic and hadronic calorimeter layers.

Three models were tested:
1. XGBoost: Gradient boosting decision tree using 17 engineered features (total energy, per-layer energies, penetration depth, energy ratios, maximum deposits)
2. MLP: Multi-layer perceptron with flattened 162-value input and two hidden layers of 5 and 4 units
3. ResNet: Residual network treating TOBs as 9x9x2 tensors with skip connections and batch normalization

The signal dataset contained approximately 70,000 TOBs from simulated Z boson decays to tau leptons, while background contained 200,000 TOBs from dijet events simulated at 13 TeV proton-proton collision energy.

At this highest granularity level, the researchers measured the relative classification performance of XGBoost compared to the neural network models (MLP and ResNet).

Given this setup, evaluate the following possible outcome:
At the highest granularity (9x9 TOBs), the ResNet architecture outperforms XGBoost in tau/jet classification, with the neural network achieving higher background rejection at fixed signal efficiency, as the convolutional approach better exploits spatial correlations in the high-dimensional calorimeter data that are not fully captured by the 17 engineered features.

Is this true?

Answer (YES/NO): YES